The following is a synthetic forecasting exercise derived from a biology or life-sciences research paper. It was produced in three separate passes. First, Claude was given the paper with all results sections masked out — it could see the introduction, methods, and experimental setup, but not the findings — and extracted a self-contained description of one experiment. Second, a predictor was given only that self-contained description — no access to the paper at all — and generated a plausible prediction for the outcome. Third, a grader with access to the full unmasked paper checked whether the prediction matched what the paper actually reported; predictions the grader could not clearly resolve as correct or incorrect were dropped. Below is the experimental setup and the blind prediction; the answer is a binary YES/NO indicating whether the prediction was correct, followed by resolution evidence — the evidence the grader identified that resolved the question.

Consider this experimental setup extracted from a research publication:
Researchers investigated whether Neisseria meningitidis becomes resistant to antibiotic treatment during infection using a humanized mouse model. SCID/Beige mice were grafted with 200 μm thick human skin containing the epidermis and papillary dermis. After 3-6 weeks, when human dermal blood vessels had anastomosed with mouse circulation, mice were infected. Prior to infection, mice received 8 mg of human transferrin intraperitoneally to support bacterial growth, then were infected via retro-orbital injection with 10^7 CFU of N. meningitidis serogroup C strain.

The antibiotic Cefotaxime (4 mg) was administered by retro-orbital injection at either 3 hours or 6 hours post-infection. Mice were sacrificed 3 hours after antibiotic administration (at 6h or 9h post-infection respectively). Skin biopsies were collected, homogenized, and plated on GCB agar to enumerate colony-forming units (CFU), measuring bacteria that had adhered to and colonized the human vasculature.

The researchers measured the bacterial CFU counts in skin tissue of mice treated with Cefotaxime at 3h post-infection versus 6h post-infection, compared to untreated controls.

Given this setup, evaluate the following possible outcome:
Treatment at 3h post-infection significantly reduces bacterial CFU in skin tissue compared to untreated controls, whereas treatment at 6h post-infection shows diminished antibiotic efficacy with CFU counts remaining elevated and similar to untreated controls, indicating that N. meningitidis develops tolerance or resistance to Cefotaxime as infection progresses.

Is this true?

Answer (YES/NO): NO